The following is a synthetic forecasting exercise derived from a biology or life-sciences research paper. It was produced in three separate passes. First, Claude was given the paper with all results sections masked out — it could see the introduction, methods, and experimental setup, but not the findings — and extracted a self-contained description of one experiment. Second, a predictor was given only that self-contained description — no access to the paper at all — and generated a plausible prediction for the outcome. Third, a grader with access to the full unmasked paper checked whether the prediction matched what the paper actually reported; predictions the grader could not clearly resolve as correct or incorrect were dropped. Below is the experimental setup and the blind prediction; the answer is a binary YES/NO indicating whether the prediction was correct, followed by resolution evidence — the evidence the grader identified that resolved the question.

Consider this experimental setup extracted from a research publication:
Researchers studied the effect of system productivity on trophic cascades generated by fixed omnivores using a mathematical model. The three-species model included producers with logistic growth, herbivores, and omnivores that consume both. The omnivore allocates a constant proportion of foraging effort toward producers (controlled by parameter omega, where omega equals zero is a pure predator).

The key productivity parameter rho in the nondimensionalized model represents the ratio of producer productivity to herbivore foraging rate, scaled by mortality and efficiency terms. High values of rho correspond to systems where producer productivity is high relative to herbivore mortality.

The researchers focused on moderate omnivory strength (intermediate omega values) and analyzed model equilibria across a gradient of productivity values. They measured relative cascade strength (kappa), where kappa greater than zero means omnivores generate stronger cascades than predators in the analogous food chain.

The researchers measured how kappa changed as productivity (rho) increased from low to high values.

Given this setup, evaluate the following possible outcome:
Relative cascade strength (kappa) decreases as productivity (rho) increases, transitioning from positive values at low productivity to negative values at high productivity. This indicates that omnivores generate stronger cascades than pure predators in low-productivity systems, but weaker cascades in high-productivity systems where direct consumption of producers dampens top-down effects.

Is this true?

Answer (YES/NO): NO